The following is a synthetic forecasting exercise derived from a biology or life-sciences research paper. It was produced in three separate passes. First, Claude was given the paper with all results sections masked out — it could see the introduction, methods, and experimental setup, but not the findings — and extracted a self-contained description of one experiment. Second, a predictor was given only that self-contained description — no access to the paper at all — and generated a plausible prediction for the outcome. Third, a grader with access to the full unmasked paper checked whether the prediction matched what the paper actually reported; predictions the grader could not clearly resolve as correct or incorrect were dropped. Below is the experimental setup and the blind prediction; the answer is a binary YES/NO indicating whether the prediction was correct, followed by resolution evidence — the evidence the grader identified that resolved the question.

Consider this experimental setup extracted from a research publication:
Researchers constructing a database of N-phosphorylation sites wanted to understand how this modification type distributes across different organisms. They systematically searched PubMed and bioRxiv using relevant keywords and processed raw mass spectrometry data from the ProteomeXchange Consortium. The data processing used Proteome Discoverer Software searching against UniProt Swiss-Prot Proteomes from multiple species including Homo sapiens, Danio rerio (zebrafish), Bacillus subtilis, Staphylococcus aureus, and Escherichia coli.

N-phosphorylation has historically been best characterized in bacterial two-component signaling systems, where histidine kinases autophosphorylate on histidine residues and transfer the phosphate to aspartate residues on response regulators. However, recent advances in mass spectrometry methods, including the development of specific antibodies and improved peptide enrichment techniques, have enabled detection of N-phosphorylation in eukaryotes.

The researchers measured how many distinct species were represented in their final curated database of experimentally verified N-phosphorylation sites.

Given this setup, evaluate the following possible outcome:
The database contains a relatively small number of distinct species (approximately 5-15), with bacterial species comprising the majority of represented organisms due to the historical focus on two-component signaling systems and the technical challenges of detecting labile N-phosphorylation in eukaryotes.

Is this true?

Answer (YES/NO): NO